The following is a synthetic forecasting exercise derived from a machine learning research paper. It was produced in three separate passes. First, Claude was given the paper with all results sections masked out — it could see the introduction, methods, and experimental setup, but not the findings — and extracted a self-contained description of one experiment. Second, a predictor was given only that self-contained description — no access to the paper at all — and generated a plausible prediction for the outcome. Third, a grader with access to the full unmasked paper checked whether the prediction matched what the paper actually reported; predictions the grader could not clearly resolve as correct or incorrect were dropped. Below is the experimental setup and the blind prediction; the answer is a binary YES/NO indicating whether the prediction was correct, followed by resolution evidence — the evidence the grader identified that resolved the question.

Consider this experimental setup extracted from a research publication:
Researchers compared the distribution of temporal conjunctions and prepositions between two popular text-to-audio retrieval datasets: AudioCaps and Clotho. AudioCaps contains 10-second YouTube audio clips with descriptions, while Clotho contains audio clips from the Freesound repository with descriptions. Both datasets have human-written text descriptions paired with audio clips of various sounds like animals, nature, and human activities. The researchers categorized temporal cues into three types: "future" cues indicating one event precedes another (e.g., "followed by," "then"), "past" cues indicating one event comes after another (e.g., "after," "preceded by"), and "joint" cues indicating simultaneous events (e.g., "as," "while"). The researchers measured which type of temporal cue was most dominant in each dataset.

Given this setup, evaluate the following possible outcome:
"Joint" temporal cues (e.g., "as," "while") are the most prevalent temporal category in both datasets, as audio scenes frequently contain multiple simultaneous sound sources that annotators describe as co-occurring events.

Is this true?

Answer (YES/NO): NO